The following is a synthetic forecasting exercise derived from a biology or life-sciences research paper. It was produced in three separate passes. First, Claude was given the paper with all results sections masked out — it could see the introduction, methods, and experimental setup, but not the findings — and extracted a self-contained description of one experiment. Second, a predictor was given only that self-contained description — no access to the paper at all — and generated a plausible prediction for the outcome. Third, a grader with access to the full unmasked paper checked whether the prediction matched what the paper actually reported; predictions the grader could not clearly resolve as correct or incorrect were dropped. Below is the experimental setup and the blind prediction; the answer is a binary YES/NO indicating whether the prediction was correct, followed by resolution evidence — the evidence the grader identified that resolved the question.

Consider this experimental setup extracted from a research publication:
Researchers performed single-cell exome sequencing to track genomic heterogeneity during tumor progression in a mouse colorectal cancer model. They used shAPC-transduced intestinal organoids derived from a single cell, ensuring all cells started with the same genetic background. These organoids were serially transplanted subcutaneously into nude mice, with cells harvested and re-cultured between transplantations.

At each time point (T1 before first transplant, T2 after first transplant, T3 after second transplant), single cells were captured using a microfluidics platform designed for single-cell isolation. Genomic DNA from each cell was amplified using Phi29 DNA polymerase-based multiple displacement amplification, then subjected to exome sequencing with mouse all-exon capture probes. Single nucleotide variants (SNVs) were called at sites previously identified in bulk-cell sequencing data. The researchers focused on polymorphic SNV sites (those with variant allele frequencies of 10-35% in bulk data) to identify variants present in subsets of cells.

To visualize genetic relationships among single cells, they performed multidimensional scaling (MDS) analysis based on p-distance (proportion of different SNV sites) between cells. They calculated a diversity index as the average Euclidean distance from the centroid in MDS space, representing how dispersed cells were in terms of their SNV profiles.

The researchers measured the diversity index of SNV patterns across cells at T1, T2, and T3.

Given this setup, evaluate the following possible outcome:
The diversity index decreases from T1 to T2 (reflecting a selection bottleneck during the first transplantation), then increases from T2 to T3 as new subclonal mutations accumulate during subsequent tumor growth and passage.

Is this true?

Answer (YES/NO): NO